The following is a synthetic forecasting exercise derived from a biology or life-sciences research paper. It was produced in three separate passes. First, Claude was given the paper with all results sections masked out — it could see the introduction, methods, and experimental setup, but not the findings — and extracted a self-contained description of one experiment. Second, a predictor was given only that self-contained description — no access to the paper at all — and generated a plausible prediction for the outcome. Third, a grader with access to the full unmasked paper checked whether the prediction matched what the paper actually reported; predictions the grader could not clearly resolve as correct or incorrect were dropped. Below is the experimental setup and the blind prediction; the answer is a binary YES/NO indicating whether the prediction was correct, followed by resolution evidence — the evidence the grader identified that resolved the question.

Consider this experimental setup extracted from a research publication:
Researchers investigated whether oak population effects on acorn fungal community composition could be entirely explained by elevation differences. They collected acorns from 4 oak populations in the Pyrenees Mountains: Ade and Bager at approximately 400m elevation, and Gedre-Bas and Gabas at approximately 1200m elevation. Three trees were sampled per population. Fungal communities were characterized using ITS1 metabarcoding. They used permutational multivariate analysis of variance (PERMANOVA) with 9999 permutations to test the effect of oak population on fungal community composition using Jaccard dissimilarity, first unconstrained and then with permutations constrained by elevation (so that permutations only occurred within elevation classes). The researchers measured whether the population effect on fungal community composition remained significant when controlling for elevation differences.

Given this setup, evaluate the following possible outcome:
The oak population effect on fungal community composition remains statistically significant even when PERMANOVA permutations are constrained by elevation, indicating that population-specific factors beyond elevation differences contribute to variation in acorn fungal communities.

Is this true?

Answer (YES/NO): YES